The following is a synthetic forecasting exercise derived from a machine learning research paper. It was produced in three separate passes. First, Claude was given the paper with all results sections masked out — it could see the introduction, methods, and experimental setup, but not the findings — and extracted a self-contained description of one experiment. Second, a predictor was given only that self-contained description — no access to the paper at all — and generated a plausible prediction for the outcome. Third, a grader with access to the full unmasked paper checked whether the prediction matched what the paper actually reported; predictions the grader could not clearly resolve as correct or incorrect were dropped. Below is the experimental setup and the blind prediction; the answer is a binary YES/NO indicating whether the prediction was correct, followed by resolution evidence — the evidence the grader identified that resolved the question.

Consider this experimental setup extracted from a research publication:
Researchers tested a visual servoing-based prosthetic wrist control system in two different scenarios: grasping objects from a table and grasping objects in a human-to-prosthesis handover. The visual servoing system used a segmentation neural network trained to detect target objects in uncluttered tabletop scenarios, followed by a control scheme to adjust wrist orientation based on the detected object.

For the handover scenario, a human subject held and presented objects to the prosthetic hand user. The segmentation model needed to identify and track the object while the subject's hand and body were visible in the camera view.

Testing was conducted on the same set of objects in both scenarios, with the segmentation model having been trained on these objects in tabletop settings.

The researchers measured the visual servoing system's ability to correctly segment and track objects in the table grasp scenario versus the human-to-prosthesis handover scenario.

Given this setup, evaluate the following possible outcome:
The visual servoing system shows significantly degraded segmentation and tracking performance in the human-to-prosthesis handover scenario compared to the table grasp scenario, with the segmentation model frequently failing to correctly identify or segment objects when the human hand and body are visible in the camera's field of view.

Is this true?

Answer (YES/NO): YES